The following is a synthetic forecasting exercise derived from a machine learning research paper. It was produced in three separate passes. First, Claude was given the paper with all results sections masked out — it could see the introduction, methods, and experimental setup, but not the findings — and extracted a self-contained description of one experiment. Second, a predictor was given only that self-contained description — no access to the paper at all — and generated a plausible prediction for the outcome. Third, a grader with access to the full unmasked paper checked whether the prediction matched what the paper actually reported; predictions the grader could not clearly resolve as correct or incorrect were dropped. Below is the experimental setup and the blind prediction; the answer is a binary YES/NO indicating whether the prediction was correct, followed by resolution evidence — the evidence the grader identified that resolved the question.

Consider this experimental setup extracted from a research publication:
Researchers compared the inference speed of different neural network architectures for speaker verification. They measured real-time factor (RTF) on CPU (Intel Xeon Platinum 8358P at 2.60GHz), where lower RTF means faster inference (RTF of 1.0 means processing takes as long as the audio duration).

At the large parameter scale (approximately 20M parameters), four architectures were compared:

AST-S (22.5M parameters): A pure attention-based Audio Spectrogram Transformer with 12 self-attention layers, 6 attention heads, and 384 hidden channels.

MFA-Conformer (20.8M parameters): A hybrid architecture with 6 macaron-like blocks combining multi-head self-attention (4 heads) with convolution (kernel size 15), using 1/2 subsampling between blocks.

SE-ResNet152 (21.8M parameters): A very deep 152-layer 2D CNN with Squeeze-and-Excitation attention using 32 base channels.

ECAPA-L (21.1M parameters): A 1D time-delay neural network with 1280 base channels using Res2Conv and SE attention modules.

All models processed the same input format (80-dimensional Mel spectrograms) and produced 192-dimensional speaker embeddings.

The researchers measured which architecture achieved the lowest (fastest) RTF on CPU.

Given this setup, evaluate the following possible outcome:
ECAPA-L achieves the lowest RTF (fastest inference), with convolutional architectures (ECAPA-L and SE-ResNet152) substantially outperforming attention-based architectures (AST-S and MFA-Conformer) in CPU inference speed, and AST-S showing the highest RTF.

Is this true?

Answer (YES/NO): NO